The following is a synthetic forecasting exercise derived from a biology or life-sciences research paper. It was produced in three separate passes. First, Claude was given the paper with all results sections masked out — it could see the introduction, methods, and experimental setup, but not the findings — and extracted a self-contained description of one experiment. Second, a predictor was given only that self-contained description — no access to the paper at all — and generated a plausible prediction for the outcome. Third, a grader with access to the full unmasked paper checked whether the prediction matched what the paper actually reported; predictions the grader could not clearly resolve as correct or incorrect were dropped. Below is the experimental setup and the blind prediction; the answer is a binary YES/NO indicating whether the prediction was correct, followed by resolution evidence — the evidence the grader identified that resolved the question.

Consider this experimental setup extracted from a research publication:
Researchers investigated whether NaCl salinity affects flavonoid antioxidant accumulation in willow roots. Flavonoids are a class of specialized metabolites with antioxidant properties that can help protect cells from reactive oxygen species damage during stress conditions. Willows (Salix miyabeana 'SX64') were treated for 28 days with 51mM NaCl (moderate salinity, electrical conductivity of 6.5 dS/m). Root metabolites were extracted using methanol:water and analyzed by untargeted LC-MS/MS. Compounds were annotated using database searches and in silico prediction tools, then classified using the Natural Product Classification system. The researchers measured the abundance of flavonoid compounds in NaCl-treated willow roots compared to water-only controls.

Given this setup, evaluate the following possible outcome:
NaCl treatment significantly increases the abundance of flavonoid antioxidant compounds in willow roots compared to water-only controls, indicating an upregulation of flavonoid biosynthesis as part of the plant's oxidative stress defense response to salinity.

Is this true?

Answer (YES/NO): YES